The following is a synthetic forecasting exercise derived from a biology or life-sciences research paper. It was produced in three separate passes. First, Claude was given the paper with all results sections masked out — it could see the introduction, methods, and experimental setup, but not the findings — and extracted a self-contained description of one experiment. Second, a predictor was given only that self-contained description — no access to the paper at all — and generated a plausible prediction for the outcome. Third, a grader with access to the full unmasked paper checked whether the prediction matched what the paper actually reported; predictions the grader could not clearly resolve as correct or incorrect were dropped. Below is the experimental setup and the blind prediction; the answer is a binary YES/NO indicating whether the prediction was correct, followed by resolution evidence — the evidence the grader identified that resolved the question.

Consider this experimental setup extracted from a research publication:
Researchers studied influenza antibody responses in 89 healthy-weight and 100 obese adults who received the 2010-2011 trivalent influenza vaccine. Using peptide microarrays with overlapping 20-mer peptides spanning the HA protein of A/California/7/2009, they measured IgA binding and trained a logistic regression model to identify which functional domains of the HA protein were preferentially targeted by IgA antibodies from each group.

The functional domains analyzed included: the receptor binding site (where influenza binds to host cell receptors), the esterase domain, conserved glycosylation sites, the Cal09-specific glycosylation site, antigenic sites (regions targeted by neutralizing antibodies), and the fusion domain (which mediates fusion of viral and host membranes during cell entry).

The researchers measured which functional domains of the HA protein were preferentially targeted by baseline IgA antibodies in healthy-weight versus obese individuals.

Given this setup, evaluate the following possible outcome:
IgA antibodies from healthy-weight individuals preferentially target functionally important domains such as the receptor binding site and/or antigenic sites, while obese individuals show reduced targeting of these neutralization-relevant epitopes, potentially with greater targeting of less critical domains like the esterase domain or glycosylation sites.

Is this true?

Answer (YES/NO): NO